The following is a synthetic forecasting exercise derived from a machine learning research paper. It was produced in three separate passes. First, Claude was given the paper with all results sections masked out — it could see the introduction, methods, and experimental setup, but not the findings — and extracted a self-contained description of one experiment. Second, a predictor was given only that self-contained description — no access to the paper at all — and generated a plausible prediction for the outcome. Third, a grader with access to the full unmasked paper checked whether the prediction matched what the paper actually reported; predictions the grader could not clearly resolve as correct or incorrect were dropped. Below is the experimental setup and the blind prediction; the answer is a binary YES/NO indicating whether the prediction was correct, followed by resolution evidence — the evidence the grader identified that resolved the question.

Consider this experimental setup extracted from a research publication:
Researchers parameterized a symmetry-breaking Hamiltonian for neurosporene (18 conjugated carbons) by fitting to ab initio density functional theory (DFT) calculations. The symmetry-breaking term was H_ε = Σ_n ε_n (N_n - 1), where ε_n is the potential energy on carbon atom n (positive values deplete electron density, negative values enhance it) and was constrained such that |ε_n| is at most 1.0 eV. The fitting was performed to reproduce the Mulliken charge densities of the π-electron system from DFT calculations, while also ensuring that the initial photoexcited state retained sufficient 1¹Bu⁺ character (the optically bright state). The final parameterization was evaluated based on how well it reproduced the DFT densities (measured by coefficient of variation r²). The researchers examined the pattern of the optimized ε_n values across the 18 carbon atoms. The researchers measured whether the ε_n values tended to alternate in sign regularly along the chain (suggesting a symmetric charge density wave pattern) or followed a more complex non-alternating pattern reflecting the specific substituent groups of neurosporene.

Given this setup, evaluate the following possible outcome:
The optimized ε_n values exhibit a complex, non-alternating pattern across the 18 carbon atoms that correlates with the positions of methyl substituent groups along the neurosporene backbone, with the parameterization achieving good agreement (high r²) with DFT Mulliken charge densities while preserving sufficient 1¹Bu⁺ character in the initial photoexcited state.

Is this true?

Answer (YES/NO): YES